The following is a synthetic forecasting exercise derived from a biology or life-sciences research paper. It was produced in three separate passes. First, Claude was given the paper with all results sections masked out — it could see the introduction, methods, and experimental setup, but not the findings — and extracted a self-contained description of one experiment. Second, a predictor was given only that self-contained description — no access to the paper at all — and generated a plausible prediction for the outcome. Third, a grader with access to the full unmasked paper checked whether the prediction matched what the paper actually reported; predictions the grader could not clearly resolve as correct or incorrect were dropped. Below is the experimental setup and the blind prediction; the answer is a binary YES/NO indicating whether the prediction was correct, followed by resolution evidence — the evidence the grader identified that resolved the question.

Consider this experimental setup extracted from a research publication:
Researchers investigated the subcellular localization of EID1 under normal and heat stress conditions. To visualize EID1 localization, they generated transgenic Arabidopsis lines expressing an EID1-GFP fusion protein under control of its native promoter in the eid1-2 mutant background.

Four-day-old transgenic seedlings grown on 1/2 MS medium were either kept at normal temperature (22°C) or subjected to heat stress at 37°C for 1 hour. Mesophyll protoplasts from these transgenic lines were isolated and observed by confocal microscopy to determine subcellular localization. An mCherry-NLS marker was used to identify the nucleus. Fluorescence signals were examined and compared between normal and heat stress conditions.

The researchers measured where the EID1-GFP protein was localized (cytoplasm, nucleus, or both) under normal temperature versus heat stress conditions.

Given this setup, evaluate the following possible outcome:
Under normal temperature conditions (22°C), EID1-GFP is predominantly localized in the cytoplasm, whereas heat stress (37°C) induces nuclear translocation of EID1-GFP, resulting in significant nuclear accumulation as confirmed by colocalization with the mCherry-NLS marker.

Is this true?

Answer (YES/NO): NO